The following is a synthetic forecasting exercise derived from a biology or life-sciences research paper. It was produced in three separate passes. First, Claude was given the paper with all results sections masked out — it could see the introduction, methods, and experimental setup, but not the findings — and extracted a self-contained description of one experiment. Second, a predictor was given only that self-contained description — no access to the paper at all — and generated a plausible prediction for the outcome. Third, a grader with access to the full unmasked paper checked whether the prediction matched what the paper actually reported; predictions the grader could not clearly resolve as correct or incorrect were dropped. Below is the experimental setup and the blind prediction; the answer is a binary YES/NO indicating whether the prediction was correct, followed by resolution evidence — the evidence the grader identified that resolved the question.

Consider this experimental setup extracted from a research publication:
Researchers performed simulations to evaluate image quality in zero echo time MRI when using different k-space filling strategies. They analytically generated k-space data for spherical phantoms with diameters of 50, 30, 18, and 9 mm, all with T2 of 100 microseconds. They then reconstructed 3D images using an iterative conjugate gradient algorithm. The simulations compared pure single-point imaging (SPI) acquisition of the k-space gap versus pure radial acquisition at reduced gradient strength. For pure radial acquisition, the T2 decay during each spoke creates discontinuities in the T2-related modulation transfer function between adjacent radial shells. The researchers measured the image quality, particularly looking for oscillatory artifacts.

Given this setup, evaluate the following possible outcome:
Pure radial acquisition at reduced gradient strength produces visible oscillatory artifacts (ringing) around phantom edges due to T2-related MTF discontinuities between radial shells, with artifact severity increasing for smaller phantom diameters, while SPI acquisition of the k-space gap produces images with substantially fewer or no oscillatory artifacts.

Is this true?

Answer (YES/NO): NO